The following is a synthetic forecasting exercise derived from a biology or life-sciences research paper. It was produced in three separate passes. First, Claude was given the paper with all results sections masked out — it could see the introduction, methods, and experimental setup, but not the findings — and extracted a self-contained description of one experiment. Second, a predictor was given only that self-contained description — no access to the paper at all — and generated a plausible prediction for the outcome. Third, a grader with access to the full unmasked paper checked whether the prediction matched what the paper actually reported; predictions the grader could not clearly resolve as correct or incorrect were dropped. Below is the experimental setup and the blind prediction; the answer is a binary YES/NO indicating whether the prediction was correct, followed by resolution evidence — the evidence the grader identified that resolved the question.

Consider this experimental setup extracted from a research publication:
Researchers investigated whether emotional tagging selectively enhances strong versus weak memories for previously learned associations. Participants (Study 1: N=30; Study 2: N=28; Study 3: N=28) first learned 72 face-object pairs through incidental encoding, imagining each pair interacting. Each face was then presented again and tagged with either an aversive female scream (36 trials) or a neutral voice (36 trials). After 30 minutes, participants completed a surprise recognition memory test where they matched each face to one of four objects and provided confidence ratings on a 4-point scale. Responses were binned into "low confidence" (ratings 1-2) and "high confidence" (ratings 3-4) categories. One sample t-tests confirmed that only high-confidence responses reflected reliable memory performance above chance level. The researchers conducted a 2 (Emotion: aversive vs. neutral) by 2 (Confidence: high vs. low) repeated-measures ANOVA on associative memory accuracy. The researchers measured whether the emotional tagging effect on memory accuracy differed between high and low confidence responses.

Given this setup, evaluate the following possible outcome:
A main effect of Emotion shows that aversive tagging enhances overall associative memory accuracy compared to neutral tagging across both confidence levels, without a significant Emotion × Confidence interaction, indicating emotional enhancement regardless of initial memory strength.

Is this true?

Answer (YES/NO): NO